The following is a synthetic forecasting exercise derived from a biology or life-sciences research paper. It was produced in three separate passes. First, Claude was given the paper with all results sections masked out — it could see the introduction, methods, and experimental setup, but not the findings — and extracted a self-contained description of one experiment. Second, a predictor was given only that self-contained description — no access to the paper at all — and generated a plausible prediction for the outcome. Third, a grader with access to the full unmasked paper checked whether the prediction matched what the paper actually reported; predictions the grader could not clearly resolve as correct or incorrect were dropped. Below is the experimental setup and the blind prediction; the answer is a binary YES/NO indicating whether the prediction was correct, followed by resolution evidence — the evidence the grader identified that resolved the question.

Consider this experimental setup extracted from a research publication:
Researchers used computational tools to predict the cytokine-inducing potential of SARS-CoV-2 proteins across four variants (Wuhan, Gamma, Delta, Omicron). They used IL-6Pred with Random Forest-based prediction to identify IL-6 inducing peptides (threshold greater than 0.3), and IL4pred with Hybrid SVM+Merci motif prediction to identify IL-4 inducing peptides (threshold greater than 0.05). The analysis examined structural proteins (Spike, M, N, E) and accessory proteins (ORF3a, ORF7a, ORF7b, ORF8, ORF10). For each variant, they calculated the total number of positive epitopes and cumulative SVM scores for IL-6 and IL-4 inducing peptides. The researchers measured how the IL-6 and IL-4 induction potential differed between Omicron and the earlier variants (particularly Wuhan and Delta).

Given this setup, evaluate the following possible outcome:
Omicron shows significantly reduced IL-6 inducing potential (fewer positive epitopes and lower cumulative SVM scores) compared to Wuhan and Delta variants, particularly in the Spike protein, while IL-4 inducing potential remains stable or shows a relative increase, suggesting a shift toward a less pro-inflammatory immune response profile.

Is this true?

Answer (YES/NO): YES